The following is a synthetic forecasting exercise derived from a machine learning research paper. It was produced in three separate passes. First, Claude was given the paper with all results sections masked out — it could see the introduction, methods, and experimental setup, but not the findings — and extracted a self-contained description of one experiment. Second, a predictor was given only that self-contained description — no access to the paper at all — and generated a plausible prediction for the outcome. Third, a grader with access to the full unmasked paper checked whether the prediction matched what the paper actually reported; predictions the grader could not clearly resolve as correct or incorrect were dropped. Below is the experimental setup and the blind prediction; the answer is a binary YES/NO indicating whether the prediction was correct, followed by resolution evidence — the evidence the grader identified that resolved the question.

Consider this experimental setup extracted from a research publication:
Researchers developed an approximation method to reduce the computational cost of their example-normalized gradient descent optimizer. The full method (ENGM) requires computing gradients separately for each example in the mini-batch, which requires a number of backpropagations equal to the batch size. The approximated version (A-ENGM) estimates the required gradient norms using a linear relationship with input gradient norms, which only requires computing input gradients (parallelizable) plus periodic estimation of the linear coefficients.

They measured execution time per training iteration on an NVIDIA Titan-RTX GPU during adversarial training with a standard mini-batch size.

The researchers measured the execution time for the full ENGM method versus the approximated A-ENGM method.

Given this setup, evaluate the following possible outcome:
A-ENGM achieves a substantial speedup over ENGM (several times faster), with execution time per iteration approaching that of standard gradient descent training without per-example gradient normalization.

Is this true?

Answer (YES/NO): YES